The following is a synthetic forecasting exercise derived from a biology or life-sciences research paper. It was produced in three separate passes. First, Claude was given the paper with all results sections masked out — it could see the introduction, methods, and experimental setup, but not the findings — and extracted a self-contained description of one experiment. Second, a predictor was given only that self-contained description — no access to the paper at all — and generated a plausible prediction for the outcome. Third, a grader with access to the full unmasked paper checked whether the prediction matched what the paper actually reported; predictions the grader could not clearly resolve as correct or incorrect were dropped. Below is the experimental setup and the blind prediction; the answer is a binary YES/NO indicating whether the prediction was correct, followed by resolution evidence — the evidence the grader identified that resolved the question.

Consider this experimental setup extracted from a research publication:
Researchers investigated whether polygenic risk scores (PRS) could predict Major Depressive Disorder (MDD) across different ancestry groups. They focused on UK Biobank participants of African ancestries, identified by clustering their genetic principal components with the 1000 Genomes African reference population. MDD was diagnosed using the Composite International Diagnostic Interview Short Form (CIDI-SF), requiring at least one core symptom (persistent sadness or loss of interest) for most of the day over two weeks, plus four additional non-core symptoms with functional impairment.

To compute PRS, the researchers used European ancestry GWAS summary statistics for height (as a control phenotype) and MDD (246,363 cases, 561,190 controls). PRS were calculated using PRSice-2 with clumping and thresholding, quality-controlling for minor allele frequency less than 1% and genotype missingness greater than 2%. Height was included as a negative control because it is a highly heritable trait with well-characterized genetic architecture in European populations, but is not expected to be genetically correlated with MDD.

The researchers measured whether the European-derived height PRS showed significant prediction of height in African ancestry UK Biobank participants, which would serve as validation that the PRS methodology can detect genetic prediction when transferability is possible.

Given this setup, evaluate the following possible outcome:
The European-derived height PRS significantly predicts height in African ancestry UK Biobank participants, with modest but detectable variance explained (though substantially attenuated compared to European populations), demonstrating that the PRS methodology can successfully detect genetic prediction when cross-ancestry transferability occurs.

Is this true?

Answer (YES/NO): YES